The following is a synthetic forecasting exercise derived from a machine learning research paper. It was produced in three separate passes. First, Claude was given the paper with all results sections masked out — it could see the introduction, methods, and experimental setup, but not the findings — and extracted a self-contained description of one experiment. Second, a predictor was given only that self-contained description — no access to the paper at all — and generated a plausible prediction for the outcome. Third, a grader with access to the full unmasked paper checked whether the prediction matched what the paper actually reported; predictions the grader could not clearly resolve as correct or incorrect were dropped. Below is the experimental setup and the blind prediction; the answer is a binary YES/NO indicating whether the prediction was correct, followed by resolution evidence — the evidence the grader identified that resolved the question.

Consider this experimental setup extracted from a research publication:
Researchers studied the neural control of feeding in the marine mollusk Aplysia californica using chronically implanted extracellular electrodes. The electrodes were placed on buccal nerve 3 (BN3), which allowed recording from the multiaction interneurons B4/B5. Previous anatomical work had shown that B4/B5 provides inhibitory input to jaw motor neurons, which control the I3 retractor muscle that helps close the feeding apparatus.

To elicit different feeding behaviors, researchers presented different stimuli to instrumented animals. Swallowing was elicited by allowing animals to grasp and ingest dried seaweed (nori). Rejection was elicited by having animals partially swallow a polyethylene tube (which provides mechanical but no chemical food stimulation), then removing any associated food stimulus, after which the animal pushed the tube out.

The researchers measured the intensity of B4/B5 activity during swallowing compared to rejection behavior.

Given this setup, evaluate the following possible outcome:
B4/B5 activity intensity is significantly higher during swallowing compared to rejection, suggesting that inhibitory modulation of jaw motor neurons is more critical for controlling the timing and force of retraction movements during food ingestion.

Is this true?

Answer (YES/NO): NO